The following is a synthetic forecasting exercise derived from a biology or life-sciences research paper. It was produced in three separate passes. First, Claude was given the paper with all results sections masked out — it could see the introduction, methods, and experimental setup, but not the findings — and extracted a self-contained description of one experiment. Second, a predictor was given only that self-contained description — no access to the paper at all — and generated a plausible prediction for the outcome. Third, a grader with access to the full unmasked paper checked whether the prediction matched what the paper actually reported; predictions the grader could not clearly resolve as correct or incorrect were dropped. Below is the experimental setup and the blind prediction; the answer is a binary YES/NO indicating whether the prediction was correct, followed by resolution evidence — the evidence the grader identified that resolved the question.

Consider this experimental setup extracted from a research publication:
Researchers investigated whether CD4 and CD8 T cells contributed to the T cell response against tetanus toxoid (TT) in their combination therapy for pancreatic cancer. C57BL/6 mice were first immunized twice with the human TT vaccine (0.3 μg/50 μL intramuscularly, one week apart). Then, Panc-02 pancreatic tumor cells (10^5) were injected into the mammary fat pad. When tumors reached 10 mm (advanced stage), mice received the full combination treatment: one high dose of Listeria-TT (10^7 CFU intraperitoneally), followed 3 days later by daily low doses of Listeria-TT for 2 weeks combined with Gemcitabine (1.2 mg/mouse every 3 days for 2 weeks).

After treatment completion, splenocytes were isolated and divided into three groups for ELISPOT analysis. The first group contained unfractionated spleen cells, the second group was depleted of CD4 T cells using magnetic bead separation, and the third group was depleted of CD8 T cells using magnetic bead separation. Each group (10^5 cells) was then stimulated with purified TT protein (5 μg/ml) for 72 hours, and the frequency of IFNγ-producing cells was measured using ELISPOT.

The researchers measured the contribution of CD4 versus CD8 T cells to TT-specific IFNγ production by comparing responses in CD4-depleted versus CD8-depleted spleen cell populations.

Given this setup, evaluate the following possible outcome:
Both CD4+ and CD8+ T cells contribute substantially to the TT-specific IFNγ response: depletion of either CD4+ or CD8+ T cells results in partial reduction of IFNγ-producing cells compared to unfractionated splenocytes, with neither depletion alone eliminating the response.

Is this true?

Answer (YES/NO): YES